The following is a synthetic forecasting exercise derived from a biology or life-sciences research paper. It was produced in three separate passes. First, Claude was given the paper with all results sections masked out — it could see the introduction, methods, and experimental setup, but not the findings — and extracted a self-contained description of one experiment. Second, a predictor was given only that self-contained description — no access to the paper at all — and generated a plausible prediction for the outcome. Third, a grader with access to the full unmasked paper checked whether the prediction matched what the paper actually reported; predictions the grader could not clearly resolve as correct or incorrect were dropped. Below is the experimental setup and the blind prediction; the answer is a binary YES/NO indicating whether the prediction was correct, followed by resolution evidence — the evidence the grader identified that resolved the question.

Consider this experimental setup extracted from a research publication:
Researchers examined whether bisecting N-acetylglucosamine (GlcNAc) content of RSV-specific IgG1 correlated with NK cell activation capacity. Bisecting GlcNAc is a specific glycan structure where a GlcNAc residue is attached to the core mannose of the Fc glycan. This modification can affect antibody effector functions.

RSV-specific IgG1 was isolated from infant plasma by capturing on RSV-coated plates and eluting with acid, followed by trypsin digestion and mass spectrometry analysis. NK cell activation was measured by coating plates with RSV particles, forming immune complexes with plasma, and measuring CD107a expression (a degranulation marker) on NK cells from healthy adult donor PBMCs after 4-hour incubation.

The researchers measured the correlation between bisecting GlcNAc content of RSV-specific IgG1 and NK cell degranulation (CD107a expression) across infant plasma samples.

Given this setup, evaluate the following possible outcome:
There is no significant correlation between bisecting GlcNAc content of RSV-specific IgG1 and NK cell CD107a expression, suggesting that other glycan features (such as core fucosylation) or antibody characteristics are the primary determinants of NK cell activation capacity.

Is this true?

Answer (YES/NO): YES